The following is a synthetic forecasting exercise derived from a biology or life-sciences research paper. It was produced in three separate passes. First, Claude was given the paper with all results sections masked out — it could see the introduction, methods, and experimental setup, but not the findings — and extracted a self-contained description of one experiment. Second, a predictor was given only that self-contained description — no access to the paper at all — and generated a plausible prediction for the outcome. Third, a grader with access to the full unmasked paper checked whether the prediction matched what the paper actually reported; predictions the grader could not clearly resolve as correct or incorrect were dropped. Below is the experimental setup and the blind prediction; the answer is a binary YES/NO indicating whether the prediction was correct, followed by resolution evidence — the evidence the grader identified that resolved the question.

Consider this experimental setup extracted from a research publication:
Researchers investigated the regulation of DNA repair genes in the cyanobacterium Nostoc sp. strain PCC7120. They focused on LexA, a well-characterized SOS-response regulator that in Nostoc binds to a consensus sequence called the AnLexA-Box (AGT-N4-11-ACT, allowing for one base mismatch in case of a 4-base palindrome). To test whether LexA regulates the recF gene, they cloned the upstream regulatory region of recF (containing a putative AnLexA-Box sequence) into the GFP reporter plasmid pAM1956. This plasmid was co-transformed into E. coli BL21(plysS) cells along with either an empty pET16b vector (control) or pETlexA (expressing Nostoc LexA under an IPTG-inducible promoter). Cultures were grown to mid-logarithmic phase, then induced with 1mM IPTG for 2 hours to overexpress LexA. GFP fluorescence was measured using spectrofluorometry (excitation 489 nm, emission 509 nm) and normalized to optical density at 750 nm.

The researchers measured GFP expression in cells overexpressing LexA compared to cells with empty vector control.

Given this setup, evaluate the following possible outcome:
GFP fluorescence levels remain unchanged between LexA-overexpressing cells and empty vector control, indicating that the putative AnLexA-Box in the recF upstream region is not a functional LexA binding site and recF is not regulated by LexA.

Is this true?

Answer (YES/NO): NO